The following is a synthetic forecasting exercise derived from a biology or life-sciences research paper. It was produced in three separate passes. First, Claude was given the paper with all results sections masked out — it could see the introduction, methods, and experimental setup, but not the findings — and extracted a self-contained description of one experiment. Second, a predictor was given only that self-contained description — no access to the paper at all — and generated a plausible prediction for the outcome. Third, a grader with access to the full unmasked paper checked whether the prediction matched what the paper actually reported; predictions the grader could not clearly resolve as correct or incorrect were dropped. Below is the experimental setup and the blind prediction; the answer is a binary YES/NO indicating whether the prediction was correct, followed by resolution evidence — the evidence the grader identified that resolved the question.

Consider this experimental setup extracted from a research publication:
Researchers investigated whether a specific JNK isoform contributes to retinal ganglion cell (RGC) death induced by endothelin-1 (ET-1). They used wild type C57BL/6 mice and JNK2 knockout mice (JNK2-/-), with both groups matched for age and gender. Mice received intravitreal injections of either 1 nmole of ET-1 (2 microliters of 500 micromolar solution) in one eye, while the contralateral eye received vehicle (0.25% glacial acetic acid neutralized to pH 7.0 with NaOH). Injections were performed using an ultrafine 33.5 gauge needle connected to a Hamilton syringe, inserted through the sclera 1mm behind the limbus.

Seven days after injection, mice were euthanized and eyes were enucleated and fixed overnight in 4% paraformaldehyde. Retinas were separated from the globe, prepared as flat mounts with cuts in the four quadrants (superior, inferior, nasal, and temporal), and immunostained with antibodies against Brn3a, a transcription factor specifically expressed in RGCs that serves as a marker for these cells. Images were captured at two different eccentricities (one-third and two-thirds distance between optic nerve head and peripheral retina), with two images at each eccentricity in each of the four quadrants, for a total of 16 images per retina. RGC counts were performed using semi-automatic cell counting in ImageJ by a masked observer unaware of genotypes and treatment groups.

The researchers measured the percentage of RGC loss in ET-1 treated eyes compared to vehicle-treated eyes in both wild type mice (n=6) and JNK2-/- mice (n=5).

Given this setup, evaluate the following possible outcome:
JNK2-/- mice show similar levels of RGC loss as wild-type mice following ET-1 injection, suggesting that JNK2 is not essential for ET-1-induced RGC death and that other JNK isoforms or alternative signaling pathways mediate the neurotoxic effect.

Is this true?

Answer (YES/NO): NO